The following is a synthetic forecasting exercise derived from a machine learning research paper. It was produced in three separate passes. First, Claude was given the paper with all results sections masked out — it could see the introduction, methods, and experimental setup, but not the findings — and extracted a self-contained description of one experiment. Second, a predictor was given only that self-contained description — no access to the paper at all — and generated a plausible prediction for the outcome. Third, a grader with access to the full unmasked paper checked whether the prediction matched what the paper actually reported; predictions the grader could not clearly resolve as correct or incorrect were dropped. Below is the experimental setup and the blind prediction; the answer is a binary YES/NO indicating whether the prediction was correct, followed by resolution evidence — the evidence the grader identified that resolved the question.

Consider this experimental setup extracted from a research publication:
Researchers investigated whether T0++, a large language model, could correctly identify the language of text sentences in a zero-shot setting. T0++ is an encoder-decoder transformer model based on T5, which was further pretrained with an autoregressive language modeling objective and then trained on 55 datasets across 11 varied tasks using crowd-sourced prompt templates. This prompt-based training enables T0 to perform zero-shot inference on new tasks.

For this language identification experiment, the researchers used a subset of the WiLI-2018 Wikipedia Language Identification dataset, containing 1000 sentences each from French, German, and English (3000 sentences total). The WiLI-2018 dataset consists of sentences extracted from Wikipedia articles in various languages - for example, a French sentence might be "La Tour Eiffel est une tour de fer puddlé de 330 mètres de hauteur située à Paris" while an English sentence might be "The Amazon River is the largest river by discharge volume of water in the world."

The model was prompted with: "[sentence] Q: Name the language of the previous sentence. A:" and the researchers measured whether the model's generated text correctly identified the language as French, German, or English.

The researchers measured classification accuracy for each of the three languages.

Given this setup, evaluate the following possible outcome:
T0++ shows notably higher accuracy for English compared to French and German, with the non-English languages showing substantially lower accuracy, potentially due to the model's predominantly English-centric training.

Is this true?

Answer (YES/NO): NO